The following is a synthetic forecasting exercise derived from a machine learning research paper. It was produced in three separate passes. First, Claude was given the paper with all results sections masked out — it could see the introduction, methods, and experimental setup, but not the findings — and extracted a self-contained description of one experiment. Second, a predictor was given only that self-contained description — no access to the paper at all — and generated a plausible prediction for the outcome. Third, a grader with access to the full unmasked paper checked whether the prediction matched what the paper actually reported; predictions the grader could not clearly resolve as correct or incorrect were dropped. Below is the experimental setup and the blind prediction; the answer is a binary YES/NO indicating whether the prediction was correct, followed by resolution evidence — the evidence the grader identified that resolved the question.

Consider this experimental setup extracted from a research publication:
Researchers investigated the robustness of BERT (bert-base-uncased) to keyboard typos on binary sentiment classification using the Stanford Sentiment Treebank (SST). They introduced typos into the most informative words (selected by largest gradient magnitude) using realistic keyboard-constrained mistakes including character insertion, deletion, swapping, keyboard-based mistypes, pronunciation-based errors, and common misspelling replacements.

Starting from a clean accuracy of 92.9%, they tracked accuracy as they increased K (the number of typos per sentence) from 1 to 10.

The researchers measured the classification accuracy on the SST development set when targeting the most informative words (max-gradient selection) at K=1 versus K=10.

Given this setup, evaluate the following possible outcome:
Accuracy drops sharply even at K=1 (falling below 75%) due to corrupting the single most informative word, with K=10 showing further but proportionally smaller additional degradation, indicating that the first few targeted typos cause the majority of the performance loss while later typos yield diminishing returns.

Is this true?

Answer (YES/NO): YES